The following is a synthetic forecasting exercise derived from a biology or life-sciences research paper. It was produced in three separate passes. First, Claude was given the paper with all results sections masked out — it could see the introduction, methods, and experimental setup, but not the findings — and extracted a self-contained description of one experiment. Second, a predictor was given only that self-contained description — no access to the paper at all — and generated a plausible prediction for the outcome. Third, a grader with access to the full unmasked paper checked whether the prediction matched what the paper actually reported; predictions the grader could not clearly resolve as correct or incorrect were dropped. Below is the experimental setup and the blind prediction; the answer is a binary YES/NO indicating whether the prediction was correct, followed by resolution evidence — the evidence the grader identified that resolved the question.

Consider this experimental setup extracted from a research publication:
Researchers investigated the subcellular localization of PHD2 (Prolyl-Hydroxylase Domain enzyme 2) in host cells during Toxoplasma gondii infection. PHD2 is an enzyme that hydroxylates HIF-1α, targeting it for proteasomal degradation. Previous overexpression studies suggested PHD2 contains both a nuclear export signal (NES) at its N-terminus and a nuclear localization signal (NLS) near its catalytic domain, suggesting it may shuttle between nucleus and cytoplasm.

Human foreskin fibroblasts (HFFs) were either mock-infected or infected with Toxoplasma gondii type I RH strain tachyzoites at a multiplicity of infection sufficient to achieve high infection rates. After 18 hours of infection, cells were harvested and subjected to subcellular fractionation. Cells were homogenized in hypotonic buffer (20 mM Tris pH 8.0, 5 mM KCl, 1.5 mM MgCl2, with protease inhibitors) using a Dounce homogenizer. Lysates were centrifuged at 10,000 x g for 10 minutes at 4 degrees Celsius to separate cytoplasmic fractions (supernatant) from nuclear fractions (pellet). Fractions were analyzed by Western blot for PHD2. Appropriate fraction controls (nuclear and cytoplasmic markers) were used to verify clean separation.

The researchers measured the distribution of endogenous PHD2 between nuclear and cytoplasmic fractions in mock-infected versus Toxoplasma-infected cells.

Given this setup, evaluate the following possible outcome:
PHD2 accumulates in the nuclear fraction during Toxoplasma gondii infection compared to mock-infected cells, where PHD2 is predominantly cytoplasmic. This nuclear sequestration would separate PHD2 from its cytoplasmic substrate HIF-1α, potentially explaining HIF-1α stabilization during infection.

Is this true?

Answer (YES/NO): NO